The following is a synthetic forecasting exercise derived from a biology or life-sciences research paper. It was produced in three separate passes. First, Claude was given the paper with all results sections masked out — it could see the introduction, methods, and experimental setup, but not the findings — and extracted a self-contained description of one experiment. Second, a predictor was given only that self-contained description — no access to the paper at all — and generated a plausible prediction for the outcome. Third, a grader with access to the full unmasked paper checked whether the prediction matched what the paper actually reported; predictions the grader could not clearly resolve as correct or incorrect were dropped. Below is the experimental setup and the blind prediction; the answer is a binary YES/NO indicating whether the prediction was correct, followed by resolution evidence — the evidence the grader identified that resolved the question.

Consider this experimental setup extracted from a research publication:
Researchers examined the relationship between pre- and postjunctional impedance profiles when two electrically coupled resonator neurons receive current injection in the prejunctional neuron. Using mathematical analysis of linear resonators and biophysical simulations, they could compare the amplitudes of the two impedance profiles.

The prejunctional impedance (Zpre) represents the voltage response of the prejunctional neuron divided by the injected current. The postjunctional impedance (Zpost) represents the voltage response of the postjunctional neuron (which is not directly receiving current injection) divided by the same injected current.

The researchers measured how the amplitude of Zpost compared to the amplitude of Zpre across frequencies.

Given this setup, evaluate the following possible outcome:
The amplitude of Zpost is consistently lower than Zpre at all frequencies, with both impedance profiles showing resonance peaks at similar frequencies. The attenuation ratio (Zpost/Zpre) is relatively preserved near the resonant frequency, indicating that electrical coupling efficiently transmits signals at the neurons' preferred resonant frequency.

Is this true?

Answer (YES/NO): NO